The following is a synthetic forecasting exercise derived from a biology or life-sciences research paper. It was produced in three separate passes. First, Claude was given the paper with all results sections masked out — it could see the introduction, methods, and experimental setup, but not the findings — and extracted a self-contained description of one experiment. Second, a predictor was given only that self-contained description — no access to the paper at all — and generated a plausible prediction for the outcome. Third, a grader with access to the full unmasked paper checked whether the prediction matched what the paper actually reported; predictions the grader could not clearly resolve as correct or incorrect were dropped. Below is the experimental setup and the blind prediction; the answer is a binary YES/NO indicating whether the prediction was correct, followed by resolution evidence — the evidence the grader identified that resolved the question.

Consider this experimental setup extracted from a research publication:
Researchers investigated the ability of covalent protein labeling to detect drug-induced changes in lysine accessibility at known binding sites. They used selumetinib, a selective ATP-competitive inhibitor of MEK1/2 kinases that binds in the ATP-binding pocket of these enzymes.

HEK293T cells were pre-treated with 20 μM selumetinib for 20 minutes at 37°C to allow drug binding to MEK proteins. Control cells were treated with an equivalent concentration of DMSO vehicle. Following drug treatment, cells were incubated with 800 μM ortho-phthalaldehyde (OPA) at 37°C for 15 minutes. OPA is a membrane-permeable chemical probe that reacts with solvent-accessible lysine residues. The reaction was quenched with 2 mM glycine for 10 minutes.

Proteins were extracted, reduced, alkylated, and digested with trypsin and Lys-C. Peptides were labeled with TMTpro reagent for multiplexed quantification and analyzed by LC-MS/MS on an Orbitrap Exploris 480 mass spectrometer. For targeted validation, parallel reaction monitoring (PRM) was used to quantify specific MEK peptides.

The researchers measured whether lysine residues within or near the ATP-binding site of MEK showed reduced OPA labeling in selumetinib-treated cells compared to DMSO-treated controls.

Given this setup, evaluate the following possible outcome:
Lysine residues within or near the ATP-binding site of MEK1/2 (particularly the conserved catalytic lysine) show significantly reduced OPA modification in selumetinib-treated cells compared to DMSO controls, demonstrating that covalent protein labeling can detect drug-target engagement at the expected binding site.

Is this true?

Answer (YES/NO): NO